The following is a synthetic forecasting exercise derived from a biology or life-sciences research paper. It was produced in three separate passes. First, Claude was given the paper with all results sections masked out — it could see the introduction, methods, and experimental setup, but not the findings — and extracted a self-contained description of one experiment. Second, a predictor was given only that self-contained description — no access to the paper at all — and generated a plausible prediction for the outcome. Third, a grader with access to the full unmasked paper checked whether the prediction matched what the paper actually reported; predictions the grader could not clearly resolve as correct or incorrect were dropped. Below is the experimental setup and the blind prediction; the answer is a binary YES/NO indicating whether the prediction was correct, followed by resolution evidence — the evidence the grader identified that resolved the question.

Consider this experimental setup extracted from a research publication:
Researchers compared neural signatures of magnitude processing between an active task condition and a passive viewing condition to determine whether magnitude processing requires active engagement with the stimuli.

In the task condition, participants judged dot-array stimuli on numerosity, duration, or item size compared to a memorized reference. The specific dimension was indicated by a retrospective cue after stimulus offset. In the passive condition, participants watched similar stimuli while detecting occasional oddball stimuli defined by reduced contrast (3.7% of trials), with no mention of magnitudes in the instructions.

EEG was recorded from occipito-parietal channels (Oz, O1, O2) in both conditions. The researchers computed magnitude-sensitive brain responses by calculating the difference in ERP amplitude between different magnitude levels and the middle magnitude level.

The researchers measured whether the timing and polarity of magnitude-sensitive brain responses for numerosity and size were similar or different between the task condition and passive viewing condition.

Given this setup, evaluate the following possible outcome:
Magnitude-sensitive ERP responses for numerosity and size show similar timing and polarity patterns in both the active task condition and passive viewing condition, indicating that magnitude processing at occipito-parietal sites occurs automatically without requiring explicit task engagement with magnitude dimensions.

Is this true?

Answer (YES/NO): YES